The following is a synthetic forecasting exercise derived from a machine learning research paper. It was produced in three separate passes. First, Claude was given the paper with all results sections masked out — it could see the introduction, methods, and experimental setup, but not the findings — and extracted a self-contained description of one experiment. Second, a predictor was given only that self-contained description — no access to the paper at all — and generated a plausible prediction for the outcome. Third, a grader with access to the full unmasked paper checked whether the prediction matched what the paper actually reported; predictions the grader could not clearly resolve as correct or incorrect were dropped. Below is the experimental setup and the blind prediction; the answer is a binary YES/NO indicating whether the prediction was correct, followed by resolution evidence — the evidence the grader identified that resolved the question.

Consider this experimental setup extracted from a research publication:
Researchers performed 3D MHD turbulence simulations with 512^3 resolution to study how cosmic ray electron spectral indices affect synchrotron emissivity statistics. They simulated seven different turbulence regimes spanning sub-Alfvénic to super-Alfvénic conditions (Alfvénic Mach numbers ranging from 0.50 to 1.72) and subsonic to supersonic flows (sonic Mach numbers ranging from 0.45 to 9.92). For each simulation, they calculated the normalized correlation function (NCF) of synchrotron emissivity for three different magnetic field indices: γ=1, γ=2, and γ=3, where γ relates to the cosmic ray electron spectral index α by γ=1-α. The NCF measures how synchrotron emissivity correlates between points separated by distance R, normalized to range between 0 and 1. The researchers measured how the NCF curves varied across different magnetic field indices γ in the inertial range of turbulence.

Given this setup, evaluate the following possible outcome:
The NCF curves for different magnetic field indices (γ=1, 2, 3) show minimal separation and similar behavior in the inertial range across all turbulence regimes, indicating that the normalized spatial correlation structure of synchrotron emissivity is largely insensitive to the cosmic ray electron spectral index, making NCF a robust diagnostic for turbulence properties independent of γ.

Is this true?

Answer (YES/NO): NO